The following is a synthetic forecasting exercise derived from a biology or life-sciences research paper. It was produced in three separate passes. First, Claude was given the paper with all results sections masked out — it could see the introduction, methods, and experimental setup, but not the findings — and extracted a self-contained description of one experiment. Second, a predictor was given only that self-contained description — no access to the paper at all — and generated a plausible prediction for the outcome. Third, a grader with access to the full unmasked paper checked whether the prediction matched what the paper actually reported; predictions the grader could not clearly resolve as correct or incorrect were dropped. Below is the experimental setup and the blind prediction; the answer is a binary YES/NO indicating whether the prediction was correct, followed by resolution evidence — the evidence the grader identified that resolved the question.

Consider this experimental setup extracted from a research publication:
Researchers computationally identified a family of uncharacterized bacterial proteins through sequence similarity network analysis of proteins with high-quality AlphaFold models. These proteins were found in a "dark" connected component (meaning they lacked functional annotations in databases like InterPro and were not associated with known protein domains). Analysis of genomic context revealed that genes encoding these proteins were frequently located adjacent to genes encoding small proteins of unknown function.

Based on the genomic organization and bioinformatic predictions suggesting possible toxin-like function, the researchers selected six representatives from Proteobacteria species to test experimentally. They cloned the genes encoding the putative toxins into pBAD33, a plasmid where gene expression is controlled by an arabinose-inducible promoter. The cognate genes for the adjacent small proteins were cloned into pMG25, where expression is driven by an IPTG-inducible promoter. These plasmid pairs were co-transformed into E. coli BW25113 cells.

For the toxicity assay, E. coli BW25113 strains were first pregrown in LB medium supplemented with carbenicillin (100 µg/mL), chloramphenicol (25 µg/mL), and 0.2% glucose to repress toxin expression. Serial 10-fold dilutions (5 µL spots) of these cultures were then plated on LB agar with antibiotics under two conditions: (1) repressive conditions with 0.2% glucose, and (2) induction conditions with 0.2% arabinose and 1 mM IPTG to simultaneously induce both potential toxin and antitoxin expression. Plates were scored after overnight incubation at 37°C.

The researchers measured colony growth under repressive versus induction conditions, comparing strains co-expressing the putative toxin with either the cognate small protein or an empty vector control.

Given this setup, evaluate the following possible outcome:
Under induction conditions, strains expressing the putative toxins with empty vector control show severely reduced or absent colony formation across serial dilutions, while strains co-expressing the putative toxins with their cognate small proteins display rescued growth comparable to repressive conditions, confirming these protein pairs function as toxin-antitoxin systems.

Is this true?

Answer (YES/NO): YES